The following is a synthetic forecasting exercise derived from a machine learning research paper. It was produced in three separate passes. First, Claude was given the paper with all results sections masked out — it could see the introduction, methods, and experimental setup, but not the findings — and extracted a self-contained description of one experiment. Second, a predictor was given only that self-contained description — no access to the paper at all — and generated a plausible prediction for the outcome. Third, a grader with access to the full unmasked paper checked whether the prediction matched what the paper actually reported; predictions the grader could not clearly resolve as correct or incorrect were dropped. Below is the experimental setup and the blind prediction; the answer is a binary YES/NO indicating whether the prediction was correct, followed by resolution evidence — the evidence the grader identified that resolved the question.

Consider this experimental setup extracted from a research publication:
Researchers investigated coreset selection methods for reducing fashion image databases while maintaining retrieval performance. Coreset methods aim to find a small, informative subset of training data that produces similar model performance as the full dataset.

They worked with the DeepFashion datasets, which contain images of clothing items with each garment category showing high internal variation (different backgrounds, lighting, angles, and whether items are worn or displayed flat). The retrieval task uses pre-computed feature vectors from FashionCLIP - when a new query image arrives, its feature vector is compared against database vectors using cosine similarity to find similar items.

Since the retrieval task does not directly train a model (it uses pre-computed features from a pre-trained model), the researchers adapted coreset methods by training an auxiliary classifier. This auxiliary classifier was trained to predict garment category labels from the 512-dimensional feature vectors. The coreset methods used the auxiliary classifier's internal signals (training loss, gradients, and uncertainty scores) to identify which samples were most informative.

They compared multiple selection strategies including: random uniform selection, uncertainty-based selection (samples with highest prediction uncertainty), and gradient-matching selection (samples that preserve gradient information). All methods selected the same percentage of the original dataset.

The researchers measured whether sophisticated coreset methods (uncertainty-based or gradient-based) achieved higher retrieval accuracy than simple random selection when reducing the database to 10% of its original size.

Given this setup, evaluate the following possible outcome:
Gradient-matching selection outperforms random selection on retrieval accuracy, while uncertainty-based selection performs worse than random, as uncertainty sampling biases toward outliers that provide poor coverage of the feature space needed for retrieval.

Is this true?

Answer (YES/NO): NO